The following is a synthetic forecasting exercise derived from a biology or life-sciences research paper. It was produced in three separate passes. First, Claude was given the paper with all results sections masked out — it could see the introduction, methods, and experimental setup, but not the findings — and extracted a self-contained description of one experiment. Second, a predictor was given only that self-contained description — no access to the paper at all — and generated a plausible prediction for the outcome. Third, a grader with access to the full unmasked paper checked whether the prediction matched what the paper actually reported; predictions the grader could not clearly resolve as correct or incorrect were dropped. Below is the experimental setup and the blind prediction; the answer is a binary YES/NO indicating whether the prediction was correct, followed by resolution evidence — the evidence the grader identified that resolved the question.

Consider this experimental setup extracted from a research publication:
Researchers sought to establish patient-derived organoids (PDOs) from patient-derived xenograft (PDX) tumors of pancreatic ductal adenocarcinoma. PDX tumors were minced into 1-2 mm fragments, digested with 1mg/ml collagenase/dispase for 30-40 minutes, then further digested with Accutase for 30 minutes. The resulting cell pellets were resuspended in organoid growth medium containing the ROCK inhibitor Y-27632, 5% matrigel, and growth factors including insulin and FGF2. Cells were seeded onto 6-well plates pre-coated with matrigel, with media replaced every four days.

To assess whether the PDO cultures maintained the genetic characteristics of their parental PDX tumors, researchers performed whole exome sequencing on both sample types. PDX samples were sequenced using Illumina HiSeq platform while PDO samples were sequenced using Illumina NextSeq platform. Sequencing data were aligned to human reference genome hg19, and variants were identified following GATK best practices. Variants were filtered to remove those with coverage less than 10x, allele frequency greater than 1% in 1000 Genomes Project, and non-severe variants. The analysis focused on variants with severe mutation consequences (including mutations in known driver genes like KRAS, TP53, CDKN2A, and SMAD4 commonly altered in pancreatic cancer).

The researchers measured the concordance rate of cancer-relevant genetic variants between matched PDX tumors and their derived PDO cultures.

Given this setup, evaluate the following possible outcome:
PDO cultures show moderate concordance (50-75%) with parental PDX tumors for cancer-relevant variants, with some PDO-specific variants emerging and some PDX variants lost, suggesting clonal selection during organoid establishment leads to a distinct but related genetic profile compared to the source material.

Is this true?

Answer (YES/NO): NO